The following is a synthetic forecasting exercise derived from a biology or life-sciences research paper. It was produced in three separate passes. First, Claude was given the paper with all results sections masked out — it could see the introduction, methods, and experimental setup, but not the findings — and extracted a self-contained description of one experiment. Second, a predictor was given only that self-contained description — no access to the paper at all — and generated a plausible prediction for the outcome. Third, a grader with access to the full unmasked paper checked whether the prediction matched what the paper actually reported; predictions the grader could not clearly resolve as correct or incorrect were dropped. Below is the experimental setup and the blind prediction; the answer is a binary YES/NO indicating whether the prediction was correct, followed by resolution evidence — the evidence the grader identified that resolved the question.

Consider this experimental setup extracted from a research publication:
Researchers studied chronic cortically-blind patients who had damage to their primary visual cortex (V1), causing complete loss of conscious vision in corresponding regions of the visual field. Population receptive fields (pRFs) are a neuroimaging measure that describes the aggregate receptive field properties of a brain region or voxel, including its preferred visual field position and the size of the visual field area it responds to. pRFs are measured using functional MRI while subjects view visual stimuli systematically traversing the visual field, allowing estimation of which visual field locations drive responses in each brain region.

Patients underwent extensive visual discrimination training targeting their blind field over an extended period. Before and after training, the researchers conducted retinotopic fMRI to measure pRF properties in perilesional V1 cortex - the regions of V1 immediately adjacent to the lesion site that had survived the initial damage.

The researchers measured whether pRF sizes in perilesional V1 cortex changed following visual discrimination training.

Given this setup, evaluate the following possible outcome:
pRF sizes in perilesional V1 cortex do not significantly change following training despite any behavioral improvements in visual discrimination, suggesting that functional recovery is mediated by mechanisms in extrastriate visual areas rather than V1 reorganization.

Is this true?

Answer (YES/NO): NO